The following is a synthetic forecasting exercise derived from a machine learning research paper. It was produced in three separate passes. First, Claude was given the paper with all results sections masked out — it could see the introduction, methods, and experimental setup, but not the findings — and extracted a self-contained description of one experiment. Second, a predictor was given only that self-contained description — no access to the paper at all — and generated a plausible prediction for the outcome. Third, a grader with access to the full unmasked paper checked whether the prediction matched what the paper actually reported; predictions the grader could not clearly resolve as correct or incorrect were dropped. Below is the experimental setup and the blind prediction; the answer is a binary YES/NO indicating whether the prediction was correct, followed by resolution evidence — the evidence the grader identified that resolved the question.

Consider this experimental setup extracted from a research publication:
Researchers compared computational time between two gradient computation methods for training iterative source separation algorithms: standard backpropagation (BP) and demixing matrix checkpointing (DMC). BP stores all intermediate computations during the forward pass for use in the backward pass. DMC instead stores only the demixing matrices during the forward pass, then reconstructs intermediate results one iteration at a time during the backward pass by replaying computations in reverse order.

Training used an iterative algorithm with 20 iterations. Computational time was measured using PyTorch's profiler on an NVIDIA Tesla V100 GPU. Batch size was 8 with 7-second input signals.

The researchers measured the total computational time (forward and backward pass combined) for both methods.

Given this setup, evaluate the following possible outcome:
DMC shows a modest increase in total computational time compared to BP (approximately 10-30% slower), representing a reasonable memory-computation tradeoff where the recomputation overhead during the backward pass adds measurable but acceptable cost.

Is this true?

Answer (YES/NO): NO